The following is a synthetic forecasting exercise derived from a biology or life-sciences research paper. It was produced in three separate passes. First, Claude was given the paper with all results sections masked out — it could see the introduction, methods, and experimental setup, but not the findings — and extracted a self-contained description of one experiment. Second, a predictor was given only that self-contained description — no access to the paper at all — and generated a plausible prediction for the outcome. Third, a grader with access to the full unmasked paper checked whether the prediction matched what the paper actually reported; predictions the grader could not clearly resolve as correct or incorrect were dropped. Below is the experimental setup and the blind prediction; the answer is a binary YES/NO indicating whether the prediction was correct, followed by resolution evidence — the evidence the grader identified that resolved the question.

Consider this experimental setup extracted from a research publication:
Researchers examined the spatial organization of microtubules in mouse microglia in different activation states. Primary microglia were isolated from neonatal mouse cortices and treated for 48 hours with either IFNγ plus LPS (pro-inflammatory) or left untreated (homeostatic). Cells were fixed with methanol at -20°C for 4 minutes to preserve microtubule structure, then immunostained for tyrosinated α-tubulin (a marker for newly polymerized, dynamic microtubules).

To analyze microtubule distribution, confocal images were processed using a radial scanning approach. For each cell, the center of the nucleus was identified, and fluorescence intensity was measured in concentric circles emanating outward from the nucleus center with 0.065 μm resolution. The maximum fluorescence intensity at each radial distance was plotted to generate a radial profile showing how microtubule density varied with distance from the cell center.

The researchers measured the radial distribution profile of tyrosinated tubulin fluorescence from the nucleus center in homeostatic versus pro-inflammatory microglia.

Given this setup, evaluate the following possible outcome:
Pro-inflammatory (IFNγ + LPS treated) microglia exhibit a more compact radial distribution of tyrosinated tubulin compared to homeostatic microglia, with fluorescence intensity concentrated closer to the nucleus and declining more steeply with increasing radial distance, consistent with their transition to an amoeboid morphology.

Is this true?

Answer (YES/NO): YES